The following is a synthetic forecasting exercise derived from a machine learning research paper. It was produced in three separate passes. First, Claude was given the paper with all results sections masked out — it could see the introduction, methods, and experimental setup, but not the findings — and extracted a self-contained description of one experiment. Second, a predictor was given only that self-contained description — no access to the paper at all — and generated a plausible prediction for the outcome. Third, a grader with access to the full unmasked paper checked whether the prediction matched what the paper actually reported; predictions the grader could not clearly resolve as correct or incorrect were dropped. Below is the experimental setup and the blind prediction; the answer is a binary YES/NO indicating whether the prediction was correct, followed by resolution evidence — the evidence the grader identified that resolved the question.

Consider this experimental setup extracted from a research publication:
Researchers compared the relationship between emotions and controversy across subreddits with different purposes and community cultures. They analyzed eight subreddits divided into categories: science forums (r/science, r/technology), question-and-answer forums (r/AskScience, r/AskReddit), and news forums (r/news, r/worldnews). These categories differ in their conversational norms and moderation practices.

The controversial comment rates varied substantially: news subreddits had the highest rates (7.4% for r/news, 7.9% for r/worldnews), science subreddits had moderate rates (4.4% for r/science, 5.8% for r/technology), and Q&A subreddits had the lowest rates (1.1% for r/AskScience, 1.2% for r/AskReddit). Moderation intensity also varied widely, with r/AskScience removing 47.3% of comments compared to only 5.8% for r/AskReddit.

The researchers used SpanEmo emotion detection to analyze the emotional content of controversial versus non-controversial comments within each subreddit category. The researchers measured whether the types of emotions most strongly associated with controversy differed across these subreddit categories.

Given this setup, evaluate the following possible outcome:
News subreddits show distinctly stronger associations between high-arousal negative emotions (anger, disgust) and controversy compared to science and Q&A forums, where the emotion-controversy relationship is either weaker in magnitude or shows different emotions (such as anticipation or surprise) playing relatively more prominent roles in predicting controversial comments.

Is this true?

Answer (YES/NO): NO